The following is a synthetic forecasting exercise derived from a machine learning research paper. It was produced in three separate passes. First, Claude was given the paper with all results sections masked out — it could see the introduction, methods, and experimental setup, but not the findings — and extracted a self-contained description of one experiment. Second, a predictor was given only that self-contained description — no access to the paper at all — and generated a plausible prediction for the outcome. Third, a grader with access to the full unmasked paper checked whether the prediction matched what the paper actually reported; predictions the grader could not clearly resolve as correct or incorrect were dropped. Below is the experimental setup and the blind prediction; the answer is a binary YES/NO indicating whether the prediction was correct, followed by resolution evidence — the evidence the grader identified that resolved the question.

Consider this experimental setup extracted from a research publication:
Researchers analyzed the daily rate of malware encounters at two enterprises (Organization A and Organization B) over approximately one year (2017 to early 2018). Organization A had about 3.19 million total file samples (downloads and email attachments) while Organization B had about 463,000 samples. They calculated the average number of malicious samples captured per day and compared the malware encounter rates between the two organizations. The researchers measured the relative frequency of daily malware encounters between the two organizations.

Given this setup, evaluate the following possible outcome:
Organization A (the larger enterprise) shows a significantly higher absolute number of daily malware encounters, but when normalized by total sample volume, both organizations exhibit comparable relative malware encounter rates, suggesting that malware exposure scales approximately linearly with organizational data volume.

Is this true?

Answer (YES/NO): NO